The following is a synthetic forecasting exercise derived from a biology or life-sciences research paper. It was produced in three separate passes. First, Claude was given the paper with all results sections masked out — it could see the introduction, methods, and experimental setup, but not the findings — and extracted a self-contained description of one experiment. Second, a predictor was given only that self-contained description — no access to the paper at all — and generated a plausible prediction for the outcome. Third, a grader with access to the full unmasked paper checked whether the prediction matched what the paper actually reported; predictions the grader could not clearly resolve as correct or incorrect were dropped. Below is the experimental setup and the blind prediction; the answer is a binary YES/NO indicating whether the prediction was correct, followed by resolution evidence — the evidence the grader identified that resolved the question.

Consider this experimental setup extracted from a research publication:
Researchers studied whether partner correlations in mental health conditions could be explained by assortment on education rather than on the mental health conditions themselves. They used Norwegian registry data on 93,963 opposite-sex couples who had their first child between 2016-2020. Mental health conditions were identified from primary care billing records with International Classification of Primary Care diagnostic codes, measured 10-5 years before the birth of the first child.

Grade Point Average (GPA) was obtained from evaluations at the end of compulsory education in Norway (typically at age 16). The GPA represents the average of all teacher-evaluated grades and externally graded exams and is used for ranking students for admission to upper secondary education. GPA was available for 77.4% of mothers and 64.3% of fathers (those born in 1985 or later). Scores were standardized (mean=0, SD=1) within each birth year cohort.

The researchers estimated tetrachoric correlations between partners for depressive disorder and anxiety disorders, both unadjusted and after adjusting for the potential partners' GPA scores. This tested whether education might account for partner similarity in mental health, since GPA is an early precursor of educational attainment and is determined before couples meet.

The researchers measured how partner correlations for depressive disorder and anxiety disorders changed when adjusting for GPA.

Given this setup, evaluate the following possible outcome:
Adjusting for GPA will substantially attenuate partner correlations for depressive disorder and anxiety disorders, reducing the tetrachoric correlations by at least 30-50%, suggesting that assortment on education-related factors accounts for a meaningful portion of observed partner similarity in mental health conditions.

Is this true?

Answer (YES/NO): NO